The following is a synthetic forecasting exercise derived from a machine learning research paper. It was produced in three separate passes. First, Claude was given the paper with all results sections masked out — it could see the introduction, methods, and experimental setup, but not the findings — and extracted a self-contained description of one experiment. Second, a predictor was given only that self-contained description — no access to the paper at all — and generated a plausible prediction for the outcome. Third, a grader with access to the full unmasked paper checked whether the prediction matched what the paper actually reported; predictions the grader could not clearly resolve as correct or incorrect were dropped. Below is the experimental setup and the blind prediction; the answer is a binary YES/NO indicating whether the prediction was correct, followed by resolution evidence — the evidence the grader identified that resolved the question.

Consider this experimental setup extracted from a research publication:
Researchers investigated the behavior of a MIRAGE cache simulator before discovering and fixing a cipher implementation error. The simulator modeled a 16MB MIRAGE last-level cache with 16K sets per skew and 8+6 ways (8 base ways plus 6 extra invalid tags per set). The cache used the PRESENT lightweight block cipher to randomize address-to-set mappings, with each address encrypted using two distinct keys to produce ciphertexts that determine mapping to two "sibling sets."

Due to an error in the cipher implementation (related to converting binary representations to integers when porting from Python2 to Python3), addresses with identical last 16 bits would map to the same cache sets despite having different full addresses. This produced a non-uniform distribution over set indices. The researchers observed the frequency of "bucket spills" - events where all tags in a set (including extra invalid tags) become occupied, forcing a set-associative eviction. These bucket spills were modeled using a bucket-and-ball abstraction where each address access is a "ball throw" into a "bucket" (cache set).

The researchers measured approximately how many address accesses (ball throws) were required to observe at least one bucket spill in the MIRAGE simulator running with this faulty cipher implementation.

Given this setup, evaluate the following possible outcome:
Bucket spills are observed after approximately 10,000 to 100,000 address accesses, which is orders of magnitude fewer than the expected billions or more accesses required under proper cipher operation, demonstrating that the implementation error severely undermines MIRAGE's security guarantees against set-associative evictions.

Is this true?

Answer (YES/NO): NO